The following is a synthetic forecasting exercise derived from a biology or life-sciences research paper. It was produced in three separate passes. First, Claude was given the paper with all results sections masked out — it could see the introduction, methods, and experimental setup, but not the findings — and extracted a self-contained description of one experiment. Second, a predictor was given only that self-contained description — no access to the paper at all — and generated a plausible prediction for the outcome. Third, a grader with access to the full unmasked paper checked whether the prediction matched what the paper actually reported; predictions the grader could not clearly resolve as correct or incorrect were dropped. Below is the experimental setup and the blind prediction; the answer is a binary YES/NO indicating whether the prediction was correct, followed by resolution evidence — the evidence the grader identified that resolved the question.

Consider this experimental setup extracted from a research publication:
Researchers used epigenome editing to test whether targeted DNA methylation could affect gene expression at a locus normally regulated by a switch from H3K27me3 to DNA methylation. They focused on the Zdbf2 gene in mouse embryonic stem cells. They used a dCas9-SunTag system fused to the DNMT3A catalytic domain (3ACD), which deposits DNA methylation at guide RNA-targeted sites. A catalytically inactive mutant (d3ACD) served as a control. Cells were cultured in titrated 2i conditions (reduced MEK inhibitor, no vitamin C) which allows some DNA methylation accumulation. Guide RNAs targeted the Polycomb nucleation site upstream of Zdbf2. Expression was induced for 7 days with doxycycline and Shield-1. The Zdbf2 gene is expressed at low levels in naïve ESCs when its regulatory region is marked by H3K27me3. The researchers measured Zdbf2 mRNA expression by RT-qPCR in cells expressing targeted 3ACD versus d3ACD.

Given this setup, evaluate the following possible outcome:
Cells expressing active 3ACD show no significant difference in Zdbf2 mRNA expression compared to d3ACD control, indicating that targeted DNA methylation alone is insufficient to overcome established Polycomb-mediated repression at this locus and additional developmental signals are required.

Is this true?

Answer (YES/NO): YES